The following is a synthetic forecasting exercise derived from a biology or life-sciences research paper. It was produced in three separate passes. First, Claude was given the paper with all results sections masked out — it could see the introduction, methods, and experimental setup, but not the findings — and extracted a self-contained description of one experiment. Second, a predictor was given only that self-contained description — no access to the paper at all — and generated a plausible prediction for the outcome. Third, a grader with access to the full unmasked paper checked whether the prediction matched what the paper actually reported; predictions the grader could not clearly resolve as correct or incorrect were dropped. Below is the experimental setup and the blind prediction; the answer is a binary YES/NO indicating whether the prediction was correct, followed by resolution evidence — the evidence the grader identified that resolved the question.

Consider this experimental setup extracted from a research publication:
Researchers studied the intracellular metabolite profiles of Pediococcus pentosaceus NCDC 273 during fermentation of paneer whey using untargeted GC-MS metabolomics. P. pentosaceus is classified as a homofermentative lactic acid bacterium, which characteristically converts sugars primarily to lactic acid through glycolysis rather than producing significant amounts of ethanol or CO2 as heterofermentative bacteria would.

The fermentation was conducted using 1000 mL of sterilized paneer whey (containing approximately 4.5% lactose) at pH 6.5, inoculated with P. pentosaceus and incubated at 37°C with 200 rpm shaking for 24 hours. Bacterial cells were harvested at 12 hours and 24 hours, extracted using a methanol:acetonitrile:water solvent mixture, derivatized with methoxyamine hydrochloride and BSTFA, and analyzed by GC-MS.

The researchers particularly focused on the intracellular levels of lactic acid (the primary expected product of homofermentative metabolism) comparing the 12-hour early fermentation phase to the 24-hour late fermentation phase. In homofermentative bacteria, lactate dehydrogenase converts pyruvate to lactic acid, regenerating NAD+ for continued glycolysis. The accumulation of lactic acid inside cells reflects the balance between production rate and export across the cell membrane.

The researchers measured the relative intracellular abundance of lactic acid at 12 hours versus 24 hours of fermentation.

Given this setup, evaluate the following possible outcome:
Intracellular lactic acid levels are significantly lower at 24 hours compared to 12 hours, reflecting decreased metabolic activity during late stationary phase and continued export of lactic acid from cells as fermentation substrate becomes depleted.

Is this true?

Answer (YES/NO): NO